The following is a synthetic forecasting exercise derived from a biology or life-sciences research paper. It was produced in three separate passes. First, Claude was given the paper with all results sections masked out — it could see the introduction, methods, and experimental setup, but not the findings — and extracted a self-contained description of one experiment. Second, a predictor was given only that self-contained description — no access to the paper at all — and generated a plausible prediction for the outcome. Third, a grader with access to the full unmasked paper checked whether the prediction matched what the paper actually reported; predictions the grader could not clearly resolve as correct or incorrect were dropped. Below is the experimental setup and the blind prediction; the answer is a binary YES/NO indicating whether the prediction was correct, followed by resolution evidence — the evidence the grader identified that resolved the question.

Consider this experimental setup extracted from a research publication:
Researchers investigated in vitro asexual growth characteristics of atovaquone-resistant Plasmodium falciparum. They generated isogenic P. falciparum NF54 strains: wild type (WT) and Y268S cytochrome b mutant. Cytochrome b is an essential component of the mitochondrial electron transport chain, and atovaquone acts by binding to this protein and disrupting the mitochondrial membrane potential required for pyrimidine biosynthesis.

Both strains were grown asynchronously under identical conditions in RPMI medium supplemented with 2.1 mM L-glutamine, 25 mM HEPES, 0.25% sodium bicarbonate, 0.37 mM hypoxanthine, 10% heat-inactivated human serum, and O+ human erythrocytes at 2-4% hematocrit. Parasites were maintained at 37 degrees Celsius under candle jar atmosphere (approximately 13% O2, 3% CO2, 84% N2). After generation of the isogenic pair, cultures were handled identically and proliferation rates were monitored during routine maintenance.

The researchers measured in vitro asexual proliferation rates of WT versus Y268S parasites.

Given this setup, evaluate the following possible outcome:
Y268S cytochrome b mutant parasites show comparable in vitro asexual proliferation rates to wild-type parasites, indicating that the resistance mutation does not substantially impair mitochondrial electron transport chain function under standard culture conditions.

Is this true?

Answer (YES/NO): NO